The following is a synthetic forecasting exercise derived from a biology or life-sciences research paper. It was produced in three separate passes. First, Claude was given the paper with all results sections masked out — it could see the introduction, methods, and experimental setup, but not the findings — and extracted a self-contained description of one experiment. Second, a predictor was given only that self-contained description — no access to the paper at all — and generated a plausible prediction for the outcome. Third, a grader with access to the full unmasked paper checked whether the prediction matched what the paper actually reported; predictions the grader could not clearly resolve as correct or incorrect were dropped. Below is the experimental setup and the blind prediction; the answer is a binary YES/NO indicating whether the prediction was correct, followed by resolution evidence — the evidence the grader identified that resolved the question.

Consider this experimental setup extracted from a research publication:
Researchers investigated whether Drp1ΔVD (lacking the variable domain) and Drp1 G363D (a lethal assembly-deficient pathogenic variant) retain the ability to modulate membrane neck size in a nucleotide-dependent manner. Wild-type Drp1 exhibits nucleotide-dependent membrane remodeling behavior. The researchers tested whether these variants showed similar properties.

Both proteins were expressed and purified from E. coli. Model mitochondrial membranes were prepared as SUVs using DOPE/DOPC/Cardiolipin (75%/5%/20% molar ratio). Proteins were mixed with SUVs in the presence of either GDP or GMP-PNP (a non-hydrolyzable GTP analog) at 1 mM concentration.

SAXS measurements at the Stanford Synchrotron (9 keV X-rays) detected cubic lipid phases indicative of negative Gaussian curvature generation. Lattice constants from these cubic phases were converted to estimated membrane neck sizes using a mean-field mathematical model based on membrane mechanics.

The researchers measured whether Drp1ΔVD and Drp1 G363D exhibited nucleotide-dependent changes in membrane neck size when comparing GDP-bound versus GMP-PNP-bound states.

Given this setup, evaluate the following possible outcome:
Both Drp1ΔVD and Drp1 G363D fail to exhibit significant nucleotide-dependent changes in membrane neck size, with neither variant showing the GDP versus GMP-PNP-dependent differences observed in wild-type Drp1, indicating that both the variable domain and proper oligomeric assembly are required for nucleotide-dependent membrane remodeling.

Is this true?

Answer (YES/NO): NO